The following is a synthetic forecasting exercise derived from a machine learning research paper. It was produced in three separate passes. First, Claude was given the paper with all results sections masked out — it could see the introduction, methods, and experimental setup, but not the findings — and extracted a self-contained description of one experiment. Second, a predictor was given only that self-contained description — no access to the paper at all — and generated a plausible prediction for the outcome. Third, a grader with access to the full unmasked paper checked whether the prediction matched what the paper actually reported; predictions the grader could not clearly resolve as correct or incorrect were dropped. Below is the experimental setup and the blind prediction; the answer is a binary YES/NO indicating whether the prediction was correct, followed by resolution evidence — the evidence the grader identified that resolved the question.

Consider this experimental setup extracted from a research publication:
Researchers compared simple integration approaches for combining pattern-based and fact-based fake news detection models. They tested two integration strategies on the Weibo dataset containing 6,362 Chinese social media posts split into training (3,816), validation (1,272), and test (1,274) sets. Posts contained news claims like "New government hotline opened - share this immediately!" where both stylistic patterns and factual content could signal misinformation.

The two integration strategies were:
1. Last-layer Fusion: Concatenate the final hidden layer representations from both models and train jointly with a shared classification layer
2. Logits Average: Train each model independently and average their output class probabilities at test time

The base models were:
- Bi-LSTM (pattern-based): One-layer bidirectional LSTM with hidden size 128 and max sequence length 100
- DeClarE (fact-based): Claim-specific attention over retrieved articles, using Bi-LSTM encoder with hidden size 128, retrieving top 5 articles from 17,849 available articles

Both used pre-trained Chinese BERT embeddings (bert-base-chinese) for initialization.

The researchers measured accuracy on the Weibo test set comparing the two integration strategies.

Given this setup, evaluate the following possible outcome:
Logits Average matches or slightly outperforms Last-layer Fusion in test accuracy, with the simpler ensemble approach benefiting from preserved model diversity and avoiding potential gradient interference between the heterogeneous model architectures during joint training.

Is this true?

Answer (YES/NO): NO